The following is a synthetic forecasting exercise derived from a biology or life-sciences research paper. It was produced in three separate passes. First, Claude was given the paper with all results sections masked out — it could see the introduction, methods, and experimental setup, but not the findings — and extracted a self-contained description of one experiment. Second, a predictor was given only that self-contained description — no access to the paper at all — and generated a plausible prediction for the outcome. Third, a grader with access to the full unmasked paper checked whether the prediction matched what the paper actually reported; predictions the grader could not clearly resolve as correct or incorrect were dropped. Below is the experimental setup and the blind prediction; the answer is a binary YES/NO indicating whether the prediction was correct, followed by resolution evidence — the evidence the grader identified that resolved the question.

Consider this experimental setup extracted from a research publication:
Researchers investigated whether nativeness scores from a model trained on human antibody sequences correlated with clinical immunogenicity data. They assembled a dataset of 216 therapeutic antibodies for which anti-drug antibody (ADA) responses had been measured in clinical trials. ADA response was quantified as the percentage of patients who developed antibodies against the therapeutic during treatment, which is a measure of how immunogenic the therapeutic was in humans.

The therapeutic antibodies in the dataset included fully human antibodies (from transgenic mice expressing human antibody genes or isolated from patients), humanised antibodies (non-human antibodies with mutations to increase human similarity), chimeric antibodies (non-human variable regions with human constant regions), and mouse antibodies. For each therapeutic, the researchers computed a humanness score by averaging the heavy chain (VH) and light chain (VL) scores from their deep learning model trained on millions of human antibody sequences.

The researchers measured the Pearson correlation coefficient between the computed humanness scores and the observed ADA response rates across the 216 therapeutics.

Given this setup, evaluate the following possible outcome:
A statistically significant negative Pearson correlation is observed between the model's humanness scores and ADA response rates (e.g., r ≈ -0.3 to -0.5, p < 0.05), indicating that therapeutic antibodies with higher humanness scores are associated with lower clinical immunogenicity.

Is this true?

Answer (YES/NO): YES